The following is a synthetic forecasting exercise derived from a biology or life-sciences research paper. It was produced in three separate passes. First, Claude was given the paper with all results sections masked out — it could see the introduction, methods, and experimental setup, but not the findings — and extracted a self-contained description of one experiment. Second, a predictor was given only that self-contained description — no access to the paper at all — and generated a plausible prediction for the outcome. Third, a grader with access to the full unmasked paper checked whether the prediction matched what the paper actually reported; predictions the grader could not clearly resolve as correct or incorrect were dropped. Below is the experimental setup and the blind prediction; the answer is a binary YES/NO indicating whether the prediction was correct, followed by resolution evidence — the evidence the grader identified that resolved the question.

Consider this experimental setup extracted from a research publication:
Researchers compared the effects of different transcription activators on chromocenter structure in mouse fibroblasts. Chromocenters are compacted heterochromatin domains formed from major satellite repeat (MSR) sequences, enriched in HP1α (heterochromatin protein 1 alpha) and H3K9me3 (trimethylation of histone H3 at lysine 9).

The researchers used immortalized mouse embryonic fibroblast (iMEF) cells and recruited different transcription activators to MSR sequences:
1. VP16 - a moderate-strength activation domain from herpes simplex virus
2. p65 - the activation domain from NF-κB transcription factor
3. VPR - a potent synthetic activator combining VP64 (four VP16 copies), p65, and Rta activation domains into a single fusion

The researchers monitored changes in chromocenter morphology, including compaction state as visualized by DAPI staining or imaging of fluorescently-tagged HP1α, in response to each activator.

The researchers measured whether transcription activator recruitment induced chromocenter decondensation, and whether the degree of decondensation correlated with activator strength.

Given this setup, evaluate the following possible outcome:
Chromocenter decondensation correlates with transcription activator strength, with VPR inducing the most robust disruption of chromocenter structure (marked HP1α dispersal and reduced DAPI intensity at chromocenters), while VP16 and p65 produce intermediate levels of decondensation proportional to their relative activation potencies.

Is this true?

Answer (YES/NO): NO